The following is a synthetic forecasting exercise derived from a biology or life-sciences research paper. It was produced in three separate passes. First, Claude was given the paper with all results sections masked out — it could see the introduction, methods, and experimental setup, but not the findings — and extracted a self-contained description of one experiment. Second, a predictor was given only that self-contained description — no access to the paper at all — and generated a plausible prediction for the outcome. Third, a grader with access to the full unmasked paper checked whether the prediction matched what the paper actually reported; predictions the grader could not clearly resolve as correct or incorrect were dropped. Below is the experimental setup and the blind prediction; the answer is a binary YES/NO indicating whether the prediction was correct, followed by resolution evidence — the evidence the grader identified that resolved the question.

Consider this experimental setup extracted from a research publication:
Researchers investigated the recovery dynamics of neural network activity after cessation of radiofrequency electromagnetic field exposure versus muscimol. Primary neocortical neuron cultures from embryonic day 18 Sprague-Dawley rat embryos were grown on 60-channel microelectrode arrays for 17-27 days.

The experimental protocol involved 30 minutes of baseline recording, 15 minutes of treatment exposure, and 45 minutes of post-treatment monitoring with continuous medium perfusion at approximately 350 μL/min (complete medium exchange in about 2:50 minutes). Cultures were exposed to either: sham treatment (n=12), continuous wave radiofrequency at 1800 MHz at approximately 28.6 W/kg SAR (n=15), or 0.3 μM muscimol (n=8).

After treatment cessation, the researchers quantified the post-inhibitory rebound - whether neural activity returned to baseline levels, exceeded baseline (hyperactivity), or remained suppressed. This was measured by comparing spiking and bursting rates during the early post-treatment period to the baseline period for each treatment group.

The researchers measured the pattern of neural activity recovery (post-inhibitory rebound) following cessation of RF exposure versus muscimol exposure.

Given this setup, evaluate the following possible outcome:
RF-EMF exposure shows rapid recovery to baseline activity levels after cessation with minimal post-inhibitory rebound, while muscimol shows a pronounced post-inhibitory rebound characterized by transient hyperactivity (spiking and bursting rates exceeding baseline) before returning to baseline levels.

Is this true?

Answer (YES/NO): YES